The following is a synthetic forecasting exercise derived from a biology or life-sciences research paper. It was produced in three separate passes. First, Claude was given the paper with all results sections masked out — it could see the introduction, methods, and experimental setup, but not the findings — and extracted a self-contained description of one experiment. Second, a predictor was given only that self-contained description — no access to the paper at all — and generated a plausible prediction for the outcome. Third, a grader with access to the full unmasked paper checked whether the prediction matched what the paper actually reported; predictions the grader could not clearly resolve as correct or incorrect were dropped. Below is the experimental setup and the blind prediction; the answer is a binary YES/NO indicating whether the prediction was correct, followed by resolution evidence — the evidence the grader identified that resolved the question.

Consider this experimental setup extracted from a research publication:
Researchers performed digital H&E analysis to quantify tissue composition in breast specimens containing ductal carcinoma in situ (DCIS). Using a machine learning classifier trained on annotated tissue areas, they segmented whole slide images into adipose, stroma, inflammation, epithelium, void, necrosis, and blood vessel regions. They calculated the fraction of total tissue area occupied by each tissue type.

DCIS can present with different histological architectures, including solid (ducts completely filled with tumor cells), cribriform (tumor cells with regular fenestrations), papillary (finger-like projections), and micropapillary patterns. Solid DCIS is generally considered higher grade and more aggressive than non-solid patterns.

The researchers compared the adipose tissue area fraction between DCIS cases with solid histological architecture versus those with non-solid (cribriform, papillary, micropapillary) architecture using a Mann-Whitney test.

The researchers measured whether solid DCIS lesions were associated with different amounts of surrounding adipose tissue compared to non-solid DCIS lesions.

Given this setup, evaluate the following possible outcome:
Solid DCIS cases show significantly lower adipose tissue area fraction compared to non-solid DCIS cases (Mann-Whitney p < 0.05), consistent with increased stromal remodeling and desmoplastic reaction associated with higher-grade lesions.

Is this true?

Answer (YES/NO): NO